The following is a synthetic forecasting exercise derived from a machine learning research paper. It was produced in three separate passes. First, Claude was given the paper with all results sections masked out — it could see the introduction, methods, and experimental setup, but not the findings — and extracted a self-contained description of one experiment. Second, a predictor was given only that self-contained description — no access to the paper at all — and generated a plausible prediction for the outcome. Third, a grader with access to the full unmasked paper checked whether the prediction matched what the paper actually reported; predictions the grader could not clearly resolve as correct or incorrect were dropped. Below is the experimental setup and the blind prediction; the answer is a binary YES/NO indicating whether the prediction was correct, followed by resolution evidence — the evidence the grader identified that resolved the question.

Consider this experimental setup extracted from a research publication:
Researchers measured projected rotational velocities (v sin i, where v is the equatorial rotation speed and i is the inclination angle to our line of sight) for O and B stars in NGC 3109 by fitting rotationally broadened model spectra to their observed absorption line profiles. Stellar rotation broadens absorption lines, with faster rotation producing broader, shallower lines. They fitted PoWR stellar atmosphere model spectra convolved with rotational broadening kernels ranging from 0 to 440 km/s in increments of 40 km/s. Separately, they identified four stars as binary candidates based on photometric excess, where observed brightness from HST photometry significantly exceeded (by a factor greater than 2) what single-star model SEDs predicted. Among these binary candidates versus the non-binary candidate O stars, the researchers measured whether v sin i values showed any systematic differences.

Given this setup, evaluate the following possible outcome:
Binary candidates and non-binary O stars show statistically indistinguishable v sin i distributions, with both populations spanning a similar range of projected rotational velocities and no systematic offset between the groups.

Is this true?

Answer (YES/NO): NO